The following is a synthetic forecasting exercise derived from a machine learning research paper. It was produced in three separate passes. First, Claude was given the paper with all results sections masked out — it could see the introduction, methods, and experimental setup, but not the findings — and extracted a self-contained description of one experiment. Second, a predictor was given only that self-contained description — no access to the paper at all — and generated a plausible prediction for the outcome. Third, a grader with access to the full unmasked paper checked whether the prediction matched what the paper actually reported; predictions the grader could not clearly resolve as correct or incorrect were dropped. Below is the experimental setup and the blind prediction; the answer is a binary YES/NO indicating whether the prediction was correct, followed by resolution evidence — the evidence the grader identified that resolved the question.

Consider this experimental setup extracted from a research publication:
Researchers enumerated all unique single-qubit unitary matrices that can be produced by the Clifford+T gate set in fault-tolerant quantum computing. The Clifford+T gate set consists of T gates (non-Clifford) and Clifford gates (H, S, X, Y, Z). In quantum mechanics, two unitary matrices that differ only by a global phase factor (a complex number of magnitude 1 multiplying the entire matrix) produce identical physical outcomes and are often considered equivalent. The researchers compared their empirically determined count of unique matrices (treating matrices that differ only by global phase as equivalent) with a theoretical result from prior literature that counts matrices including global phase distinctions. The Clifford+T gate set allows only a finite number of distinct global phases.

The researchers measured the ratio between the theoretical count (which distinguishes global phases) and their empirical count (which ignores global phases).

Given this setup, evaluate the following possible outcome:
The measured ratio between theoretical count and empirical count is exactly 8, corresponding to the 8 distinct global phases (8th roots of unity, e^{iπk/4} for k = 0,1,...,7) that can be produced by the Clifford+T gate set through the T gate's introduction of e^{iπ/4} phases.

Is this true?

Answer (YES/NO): YES